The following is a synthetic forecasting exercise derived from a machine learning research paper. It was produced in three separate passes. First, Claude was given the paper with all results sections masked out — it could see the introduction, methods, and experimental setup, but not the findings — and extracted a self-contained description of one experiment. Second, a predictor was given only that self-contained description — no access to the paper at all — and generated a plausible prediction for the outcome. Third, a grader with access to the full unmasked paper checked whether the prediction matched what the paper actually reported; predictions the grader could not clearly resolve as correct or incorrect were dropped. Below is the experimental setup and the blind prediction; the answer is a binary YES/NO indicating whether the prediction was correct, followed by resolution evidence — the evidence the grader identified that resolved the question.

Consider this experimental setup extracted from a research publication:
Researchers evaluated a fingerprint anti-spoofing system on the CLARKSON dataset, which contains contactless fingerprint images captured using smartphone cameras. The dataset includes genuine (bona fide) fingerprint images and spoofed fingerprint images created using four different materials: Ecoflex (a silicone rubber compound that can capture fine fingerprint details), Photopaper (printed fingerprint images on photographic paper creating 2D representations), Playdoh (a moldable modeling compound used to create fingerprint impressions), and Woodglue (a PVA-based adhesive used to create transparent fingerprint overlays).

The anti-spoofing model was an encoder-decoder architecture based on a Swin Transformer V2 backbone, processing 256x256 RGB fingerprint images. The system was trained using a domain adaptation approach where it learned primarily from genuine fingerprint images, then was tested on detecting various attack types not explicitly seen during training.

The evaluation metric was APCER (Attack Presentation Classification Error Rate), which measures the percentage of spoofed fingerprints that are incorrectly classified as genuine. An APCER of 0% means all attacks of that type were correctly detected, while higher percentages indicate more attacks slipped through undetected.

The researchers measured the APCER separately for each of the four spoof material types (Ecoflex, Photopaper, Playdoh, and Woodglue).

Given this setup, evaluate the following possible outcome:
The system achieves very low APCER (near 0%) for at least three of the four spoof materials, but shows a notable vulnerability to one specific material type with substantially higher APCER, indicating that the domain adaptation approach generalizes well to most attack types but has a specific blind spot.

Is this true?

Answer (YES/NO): YES